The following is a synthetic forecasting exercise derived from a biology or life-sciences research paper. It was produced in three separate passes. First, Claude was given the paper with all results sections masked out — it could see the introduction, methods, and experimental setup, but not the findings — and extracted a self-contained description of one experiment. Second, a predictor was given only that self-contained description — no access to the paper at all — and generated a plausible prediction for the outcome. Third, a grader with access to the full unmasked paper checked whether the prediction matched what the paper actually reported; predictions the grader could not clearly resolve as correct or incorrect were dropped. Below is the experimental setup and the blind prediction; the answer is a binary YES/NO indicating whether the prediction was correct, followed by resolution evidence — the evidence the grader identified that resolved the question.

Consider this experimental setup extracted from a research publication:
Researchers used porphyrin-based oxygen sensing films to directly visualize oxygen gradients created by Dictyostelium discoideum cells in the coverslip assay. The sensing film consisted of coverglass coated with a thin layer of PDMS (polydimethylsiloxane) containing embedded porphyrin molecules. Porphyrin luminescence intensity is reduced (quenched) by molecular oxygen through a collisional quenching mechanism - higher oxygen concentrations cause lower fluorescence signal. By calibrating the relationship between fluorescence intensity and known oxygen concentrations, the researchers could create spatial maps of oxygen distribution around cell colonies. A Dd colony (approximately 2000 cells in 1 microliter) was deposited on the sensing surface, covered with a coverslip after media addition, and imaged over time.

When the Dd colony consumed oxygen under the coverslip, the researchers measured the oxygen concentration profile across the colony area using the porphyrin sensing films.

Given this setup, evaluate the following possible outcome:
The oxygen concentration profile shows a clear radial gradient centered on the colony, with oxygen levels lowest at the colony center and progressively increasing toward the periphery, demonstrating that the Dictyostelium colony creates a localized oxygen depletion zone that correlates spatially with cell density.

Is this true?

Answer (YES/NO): YES